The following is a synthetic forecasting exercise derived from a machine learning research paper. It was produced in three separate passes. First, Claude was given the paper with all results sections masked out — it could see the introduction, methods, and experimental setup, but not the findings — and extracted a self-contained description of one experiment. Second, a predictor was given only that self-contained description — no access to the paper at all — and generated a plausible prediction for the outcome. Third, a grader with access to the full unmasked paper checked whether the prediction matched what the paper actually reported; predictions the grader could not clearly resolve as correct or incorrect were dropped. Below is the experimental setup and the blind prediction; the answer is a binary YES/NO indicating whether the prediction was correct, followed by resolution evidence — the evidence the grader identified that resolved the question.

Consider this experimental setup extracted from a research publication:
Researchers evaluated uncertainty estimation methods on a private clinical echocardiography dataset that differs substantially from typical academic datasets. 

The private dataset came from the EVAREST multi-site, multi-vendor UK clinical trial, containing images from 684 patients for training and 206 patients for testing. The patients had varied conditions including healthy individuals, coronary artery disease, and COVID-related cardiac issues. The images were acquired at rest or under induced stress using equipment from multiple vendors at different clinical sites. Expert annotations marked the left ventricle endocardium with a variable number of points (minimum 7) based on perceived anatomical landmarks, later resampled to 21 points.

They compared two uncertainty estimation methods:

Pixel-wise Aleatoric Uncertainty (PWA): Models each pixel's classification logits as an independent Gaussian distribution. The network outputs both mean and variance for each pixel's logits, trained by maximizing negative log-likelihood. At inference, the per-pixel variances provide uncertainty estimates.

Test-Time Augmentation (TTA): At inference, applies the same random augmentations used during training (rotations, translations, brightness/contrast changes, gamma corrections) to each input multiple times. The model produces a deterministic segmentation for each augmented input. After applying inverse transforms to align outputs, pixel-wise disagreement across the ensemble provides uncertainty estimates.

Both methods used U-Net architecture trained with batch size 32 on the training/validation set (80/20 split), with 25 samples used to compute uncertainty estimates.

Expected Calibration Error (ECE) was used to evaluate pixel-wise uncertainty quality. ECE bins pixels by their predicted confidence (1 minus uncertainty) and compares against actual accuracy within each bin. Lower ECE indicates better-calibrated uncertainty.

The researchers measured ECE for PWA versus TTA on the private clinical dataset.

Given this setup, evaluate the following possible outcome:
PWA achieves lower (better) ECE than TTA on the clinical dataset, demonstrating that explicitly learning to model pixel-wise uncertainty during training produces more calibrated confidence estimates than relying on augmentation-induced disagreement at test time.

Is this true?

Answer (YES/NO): NO